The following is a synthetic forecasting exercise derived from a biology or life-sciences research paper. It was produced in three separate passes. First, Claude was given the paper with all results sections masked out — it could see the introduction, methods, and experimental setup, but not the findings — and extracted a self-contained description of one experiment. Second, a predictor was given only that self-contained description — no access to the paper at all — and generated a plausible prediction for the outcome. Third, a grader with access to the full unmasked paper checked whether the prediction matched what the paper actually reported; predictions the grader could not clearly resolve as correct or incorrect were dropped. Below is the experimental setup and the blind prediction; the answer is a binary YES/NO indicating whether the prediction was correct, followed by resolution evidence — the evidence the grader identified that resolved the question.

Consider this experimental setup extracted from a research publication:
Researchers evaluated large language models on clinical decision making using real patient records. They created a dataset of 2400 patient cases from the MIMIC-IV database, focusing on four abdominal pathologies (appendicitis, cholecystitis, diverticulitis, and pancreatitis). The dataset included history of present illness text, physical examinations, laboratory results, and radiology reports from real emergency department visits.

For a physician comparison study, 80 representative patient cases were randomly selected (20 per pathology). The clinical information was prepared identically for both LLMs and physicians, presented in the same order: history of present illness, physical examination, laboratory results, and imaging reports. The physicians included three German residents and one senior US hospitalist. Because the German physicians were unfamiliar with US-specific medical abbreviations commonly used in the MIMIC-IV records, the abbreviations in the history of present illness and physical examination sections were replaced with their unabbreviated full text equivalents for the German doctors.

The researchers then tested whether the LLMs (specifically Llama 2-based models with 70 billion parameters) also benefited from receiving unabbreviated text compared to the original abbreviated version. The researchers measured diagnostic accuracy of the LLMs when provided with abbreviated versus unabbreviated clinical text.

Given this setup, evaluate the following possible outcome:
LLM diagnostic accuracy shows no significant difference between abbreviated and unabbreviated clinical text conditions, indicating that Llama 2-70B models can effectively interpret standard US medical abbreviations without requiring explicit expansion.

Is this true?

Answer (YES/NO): NO